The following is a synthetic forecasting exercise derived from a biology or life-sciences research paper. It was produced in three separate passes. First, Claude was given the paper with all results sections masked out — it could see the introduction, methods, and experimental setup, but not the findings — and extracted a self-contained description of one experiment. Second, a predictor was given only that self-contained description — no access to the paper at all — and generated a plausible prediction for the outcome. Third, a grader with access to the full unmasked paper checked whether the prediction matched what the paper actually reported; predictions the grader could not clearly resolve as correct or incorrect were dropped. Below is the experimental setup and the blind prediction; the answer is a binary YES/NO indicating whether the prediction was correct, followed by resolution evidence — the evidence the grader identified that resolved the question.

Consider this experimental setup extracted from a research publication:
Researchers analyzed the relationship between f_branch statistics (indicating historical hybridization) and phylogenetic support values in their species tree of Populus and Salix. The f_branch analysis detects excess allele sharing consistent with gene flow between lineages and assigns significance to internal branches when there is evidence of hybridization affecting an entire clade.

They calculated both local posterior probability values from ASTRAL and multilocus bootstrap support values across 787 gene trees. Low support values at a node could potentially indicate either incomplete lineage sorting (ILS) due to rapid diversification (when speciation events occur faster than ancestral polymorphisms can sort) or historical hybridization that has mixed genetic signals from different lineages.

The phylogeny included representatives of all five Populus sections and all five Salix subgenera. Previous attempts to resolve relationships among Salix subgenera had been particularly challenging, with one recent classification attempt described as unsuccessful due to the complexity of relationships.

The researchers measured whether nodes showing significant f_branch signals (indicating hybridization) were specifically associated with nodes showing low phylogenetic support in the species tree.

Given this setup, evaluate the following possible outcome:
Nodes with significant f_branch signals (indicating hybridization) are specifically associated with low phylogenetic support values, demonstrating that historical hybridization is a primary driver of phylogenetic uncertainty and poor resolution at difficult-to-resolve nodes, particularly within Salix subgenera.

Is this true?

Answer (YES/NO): NO